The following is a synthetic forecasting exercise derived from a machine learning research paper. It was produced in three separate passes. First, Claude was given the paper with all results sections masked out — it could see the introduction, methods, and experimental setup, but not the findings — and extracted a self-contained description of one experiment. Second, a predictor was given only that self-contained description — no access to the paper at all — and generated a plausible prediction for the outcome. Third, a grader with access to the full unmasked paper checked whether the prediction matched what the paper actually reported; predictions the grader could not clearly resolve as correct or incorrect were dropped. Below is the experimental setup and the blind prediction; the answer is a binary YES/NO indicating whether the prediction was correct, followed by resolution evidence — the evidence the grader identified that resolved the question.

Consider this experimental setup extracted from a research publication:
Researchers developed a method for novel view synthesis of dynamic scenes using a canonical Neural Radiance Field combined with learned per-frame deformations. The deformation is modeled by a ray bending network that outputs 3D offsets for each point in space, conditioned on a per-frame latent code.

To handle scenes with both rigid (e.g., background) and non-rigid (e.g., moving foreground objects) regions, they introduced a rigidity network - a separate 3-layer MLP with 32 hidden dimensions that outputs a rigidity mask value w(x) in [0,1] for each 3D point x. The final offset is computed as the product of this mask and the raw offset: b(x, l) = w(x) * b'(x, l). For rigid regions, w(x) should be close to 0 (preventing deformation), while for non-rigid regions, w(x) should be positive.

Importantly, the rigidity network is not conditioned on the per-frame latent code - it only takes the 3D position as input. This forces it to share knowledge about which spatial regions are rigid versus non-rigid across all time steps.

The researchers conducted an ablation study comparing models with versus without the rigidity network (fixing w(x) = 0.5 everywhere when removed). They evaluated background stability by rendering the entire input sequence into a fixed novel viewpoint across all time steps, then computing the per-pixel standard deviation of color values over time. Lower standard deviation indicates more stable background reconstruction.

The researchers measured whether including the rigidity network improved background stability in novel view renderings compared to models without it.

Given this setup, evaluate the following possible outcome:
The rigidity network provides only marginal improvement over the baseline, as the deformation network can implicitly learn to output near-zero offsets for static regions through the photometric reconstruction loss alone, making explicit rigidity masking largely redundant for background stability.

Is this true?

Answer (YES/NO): NO